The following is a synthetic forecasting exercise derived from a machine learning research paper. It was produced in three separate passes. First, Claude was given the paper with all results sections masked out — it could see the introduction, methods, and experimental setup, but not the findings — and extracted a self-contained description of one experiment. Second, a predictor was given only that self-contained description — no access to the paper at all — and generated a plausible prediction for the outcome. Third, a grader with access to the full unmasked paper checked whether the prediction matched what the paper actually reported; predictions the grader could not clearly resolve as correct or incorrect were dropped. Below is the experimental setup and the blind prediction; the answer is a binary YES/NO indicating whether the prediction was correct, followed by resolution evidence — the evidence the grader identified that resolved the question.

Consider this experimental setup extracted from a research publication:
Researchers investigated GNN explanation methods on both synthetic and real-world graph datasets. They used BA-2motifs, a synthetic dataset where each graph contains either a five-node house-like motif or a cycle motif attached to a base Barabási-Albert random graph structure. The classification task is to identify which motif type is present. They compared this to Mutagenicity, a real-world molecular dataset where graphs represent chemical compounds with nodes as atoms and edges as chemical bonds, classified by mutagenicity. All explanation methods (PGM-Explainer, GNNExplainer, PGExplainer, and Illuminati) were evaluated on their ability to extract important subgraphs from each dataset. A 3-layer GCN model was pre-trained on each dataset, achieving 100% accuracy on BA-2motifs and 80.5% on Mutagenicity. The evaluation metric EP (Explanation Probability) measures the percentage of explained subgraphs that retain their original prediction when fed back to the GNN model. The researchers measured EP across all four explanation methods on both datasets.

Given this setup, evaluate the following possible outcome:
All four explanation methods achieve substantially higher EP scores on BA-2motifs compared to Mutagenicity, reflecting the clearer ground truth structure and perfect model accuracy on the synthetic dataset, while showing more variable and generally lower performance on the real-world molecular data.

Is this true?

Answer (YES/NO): NO